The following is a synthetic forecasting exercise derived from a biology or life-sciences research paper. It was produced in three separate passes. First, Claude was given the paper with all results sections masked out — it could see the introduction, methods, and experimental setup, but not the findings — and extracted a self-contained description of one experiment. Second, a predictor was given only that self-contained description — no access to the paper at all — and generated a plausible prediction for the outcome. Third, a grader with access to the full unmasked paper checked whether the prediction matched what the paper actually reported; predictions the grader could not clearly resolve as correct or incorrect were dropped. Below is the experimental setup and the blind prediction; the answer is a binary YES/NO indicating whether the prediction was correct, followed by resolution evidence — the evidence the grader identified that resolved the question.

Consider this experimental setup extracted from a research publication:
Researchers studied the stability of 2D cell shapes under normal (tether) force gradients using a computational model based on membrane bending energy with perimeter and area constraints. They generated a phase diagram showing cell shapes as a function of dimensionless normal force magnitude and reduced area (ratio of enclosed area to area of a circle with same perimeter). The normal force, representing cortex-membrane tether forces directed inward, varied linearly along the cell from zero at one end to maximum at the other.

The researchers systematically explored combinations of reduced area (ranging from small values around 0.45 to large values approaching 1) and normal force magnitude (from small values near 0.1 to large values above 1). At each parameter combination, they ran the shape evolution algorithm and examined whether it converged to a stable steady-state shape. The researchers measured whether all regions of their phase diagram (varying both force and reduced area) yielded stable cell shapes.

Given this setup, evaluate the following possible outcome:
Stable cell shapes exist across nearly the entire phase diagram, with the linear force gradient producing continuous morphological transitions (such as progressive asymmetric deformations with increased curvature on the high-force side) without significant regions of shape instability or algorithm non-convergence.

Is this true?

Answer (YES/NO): NO